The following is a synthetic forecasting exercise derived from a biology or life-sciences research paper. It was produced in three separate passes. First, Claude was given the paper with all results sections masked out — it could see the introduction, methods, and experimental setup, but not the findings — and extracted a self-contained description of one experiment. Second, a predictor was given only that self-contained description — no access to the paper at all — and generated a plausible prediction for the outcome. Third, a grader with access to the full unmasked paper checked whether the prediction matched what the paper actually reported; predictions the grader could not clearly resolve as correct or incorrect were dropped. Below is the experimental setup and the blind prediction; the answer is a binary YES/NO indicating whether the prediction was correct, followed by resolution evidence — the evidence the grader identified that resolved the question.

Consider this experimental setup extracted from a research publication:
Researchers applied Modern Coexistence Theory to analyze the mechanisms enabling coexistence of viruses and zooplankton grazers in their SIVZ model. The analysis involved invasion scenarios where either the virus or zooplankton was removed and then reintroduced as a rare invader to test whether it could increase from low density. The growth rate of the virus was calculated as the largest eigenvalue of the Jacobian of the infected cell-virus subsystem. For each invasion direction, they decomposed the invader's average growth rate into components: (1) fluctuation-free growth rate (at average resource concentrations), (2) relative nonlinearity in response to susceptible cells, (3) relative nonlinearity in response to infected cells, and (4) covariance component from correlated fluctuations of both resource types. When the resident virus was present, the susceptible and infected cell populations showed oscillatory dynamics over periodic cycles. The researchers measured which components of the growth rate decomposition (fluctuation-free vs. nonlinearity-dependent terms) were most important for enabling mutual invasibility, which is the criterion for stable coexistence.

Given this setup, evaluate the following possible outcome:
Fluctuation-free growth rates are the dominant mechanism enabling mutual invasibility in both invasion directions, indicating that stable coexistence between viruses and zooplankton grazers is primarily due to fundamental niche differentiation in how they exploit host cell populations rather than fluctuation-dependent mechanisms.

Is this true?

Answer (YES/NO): NO